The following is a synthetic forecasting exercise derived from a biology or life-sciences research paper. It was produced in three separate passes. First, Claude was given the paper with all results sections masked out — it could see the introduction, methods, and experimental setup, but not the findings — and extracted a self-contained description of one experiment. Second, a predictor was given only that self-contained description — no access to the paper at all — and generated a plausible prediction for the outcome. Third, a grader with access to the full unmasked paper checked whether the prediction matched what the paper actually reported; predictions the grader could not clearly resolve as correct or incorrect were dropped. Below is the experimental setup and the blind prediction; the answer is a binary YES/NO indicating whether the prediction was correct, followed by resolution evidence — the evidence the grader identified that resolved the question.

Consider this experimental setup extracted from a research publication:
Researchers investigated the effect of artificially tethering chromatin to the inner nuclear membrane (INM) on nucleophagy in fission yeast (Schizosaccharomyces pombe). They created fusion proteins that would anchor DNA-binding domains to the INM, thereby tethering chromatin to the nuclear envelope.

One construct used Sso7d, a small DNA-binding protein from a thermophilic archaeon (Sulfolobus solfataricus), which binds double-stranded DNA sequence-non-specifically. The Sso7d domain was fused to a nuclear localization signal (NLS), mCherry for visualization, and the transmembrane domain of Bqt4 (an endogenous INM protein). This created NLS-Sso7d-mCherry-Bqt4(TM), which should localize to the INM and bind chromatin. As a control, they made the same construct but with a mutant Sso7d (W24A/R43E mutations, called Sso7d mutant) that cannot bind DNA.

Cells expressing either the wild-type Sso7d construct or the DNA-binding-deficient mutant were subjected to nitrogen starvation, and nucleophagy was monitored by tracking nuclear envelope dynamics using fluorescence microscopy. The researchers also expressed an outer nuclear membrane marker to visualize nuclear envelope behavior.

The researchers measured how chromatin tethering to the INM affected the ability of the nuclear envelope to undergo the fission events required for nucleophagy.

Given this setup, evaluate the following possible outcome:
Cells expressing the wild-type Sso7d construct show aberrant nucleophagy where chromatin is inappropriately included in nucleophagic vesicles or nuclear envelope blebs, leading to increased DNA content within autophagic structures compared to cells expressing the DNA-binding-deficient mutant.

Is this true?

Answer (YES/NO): NO